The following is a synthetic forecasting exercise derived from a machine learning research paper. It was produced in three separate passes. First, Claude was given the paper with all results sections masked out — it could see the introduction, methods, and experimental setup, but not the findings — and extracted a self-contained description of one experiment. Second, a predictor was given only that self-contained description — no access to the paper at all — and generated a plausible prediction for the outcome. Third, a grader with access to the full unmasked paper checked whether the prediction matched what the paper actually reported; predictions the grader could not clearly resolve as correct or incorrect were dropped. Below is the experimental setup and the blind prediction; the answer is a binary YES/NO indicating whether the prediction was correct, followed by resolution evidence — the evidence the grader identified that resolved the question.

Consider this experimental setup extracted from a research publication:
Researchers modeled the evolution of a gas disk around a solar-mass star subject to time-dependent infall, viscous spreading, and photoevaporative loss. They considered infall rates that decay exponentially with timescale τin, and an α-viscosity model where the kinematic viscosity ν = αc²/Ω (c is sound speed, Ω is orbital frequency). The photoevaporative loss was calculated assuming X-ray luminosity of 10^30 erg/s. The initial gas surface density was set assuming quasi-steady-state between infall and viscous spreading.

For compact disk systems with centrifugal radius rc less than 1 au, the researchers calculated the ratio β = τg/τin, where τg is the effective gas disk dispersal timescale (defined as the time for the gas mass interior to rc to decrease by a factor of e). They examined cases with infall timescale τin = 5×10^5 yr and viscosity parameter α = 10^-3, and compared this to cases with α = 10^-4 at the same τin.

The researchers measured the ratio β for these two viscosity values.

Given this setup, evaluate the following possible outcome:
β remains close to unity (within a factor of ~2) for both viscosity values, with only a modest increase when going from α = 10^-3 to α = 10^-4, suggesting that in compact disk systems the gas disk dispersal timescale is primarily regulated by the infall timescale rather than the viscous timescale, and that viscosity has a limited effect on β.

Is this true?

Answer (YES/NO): YES